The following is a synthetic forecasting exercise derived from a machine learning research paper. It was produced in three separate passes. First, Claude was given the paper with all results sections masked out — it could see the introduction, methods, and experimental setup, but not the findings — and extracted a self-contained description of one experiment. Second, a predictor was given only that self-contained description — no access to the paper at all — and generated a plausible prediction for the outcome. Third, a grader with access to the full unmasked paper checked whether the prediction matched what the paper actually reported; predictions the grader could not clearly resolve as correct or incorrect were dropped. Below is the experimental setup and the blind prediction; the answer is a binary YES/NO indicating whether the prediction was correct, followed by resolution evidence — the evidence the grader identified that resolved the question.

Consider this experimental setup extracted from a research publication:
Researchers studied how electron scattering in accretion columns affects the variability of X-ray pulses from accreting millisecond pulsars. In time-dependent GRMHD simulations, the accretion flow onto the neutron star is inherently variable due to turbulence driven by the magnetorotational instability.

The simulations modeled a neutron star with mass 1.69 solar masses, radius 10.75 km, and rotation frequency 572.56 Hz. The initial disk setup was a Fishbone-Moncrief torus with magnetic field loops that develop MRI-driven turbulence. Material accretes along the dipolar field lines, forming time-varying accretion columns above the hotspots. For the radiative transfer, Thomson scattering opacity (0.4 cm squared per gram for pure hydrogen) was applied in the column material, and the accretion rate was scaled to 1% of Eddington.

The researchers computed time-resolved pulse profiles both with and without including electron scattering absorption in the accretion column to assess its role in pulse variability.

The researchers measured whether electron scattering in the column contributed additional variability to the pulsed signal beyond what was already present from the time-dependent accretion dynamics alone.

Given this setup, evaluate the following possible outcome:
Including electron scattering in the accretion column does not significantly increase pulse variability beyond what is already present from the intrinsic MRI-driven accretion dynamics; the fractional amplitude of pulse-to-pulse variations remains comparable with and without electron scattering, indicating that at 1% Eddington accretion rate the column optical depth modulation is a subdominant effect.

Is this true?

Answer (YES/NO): NO